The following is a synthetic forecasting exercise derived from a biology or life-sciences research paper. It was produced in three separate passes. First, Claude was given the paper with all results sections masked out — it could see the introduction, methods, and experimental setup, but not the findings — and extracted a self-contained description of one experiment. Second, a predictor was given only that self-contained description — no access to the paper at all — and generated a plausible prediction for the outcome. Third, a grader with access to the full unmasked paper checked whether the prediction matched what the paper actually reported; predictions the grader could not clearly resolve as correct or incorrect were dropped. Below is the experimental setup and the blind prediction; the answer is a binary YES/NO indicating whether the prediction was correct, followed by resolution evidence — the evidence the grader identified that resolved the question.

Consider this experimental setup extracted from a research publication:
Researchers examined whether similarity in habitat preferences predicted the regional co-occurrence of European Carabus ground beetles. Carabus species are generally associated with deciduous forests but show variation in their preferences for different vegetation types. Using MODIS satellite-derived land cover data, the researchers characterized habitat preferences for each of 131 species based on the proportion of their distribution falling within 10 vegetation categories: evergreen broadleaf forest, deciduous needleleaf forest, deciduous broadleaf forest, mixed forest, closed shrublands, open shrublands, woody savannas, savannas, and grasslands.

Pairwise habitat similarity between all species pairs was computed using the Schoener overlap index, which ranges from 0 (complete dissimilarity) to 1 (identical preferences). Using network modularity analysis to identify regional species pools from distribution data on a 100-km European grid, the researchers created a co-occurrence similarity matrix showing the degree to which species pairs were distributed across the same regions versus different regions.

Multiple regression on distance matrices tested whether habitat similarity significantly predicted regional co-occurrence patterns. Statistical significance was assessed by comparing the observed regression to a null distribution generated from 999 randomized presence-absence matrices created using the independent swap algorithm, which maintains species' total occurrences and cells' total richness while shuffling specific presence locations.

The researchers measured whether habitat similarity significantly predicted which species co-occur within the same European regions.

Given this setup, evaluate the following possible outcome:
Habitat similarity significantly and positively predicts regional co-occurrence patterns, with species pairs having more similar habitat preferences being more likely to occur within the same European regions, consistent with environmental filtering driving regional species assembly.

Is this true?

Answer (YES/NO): YES